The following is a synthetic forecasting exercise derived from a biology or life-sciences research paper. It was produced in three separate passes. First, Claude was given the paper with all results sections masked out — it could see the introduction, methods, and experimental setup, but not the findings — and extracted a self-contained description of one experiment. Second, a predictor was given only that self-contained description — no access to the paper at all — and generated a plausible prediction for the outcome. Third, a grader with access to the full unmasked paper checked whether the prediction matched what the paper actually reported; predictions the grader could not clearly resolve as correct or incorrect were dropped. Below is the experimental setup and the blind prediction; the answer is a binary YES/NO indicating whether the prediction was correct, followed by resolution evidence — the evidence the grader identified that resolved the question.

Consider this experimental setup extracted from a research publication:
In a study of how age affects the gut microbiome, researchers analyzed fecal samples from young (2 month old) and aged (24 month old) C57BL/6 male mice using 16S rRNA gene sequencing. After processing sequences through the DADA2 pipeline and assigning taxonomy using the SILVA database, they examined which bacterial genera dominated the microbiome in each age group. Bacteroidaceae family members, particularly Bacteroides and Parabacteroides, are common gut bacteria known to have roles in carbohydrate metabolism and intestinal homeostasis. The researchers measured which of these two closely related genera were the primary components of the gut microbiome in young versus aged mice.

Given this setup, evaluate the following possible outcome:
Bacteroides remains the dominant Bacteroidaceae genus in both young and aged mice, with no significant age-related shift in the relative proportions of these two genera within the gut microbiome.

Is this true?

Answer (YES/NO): NO